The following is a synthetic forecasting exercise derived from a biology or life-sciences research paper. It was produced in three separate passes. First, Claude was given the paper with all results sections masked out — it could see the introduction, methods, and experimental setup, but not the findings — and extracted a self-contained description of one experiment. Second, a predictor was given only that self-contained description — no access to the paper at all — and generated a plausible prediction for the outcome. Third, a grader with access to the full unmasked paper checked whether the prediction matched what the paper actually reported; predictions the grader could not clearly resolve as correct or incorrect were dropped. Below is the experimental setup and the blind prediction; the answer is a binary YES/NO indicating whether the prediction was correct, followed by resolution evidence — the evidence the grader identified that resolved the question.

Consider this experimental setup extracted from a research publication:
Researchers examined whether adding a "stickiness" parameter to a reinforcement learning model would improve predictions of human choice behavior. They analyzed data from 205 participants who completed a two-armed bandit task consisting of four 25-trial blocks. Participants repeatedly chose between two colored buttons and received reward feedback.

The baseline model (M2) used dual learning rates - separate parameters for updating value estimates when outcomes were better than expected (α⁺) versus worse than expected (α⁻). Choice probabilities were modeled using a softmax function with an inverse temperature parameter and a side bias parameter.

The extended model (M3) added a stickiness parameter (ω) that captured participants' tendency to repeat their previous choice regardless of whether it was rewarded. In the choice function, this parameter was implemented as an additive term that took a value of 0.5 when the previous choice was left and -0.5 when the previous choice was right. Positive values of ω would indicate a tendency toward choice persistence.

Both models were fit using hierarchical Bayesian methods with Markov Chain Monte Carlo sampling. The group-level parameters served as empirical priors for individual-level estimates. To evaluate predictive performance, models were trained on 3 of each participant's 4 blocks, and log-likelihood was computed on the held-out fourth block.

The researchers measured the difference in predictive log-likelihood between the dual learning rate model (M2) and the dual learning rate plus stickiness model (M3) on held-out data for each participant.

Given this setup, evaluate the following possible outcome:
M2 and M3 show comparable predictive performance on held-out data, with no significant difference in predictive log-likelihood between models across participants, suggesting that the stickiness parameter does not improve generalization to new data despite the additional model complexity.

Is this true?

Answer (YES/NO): NO